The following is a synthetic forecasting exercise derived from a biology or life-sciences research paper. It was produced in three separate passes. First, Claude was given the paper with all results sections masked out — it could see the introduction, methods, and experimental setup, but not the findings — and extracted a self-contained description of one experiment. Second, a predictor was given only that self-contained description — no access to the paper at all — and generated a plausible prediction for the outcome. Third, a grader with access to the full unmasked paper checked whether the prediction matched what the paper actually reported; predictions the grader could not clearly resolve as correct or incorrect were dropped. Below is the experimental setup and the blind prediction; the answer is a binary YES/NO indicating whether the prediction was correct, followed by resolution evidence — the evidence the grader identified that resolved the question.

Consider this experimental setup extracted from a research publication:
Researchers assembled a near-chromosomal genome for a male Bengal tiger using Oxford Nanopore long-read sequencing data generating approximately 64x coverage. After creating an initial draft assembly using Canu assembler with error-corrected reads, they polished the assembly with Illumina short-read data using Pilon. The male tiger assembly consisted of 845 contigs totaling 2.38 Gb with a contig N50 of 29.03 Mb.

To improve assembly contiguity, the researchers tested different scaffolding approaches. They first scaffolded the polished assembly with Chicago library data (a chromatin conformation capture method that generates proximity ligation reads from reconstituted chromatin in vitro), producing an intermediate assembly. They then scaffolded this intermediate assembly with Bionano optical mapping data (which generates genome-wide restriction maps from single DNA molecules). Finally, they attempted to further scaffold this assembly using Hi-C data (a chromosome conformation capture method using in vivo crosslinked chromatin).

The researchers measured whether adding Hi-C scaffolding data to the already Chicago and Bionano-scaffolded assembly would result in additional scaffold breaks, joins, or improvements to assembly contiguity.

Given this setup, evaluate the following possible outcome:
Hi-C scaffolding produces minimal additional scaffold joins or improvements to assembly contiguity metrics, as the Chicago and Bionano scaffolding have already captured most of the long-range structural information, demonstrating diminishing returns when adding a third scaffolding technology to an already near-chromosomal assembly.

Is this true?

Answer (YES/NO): YES